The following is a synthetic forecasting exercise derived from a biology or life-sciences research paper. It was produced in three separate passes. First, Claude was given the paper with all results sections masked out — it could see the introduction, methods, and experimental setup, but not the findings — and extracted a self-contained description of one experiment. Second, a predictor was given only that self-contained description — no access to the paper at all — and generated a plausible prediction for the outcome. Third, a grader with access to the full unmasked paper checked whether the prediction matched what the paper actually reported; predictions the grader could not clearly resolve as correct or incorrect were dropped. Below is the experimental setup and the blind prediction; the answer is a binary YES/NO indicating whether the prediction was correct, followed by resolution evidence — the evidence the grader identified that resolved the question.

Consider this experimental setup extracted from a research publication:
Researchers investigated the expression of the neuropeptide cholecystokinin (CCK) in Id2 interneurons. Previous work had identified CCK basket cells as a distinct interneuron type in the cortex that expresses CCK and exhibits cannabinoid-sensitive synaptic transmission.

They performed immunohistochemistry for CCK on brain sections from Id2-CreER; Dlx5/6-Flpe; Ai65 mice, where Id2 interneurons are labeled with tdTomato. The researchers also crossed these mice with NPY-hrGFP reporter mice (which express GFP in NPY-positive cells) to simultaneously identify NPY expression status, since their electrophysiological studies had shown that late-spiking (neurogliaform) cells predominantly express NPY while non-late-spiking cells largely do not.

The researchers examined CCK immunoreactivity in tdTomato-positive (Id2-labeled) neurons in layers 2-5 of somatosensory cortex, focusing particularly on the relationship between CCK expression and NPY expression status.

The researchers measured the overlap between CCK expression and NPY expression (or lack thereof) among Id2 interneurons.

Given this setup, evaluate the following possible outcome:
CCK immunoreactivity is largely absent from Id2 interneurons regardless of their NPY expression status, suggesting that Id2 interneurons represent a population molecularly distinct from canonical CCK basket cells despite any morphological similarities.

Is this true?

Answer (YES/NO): NO